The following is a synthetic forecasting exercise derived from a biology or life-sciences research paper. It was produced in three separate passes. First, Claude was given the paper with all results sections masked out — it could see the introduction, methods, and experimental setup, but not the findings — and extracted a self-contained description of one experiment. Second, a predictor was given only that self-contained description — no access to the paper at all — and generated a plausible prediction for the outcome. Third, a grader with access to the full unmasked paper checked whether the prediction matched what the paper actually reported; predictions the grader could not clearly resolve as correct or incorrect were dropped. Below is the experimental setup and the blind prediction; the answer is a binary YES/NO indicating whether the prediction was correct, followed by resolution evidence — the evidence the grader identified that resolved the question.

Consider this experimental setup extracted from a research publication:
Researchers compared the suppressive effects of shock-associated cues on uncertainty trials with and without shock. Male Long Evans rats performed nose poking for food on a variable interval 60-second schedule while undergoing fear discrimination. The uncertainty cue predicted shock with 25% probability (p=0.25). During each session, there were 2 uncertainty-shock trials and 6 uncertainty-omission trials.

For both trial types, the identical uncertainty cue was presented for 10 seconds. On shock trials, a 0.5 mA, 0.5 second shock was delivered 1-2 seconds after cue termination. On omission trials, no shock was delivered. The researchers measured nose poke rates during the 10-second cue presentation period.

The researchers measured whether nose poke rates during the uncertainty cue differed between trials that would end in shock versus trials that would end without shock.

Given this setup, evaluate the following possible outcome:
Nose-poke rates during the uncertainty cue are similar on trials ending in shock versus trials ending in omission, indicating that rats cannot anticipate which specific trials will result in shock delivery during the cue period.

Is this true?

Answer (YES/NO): YES